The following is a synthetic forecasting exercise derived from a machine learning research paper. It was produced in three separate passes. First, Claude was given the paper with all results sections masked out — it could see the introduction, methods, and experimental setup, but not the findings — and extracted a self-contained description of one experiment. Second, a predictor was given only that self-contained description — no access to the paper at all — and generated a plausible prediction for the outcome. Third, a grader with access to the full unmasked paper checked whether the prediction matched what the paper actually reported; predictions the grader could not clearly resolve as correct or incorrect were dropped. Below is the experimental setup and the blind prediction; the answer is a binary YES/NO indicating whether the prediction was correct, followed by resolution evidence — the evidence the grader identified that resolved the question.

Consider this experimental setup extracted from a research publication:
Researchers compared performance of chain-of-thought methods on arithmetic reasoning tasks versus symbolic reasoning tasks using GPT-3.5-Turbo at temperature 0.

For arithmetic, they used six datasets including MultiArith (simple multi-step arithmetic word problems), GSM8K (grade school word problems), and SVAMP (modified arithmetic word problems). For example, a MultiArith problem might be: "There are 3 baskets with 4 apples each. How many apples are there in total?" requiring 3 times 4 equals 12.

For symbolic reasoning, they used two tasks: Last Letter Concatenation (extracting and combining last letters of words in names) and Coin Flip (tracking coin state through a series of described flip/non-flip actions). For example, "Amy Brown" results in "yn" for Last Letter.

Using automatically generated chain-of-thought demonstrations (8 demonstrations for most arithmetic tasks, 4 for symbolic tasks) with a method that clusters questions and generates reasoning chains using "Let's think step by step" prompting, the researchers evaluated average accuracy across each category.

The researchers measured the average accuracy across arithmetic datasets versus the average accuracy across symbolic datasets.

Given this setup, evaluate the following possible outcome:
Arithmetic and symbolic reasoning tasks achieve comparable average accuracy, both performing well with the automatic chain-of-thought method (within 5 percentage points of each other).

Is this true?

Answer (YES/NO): NO